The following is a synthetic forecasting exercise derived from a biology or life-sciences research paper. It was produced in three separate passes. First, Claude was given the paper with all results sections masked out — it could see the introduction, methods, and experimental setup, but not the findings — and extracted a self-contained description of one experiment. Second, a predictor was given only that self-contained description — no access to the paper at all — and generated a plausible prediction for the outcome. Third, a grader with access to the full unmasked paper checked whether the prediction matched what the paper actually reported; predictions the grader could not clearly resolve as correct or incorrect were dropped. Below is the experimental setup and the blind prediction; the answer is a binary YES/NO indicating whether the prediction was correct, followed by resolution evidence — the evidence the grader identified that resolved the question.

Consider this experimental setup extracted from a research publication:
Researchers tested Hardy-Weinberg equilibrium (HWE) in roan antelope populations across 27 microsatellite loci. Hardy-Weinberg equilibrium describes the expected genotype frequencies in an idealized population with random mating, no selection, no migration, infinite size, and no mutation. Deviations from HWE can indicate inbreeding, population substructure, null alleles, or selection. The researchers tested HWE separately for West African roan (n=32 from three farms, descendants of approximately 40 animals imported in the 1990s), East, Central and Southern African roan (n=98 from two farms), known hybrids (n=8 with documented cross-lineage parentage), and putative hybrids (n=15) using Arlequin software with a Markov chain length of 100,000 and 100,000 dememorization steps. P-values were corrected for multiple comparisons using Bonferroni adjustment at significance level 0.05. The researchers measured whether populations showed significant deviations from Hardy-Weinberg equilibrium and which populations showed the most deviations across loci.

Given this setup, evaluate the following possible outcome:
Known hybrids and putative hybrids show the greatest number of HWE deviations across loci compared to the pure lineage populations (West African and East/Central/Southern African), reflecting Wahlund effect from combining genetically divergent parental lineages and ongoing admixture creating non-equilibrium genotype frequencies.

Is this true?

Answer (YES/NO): NO